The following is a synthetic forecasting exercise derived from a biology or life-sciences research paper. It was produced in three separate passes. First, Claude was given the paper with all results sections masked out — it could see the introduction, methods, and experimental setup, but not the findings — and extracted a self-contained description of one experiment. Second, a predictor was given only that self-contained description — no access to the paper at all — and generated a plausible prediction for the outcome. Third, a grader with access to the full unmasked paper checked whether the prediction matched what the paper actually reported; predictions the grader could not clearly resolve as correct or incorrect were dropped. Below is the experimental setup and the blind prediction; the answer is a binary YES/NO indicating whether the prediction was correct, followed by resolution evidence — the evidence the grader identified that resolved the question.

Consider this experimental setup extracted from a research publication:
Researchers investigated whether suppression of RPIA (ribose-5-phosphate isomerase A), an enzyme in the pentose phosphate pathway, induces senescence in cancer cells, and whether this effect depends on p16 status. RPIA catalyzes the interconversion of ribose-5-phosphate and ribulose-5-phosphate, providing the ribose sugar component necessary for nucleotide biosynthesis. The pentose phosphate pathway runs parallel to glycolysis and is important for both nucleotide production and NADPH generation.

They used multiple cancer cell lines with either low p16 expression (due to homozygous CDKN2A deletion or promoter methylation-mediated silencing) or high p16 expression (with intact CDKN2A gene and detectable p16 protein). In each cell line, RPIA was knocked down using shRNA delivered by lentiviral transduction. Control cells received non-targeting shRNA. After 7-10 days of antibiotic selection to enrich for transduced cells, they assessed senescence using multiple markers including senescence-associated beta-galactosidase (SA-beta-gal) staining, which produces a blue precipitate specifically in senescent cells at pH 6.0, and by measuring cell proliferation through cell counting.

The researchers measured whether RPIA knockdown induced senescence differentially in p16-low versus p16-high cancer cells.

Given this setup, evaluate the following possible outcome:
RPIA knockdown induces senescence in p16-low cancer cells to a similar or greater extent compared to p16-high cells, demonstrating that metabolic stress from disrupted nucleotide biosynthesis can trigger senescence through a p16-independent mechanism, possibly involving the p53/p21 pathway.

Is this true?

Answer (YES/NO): NO